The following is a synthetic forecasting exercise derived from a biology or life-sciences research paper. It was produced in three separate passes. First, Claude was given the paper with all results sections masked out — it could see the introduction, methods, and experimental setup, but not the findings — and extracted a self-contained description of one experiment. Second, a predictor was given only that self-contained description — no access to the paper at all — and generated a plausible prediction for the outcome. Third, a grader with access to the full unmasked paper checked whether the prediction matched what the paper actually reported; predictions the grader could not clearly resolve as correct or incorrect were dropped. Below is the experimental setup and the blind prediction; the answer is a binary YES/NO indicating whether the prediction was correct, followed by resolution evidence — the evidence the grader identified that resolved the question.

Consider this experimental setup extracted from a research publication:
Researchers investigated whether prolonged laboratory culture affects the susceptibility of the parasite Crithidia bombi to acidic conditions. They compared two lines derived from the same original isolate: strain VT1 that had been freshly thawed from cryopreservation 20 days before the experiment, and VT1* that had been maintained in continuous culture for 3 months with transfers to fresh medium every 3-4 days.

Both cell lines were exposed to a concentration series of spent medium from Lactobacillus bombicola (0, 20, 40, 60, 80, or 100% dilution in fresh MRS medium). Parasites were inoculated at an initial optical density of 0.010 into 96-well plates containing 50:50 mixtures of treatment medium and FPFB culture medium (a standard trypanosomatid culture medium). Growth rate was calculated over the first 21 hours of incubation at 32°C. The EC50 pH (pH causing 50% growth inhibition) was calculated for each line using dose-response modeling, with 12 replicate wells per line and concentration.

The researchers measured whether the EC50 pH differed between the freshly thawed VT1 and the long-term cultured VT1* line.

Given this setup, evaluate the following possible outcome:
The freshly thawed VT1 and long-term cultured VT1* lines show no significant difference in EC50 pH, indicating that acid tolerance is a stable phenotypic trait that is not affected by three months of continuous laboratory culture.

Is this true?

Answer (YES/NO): NO